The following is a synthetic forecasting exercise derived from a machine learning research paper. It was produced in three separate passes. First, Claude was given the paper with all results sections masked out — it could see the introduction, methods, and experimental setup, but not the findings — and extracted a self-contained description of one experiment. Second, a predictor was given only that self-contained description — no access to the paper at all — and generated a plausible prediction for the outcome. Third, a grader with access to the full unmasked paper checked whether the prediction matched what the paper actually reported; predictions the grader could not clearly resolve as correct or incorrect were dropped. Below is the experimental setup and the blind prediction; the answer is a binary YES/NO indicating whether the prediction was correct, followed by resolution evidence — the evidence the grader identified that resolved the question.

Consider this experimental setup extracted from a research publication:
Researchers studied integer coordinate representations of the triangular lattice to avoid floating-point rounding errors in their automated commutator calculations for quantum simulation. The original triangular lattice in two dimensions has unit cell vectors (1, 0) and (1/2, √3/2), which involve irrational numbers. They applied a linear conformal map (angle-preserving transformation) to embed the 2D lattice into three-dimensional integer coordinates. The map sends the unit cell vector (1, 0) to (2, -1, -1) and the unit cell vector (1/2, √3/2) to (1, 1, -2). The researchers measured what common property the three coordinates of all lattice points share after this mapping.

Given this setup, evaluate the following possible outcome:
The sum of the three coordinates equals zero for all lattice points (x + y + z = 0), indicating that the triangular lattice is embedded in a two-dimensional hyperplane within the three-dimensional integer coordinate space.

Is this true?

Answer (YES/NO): YES